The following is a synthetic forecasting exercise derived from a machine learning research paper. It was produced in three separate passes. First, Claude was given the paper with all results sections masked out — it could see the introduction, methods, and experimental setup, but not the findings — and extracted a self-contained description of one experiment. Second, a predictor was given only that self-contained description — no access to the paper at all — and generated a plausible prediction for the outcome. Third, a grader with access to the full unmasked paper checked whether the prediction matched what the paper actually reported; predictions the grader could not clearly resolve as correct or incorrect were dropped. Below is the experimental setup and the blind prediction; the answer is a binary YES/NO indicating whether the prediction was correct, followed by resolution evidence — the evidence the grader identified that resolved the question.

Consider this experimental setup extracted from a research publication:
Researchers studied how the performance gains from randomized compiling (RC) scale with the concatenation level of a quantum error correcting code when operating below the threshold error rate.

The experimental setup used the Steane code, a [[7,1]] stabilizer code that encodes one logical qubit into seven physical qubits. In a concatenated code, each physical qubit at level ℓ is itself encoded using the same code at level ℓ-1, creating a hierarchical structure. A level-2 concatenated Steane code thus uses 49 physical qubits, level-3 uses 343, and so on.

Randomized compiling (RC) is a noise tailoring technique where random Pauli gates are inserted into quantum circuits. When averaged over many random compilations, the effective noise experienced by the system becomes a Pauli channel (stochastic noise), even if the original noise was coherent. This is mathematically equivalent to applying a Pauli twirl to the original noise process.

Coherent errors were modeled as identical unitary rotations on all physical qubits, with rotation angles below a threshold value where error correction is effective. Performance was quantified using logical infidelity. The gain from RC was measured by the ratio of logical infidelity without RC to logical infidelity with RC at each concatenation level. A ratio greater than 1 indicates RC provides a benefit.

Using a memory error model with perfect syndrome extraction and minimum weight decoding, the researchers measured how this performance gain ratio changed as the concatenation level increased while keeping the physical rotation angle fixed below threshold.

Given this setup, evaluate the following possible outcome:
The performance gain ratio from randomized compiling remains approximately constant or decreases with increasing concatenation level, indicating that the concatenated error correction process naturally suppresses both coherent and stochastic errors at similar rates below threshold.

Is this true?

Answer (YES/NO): NO